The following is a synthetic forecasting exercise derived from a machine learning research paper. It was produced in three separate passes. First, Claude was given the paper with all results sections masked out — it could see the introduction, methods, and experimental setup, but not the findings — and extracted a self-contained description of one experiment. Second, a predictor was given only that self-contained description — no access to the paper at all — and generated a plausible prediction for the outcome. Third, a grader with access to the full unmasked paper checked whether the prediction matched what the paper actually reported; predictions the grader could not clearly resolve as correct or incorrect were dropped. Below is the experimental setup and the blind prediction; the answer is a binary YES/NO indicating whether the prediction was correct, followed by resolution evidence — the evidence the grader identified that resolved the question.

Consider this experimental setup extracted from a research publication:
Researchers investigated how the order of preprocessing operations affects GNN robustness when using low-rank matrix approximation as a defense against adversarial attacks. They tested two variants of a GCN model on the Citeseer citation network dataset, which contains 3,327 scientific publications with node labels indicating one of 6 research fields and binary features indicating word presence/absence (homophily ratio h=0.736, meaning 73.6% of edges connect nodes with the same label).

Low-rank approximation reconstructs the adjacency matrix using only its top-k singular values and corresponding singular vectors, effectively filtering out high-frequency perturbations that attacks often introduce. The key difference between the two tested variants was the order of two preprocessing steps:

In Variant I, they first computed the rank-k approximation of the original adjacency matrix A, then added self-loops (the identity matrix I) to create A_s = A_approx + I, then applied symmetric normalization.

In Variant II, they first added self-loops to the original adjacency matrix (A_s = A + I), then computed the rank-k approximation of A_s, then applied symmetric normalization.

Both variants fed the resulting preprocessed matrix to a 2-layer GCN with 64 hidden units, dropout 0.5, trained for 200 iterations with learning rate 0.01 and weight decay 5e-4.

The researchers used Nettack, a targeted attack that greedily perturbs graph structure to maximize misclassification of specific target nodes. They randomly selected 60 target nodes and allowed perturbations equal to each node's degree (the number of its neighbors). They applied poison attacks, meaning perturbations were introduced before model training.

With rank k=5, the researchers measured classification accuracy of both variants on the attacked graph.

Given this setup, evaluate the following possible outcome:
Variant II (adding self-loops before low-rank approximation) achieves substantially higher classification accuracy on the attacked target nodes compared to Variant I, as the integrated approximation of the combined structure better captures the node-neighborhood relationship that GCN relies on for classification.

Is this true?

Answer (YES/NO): NO